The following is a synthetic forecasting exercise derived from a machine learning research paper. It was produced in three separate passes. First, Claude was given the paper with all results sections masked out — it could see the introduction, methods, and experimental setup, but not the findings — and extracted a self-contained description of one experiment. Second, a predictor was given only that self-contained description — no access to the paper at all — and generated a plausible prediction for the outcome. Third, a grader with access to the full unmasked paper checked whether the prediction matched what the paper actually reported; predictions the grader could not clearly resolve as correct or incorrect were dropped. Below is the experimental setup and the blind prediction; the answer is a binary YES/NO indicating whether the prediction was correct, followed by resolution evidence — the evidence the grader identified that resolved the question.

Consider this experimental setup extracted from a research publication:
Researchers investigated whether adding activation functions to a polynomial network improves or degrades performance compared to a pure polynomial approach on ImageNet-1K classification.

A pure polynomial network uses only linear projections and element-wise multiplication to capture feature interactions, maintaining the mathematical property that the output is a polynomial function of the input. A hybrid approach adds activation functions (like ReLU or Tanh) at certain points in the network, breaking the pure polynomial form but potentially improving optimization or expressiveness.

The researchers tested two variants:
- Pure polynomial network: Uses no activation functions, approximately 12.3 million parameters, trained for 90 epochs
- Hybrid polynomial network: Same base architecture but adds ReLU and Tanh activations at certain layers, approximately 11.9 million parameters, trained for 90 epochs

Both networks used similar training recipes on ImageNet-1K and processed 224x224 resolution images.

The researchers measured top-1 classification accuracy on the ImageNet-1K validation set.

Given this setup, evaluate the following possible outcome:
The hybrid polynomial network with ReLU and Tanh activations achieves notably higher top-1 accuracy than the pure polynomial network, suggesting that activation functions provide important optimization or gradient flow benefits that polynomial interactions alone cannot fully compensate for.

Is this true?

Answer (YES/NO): YES